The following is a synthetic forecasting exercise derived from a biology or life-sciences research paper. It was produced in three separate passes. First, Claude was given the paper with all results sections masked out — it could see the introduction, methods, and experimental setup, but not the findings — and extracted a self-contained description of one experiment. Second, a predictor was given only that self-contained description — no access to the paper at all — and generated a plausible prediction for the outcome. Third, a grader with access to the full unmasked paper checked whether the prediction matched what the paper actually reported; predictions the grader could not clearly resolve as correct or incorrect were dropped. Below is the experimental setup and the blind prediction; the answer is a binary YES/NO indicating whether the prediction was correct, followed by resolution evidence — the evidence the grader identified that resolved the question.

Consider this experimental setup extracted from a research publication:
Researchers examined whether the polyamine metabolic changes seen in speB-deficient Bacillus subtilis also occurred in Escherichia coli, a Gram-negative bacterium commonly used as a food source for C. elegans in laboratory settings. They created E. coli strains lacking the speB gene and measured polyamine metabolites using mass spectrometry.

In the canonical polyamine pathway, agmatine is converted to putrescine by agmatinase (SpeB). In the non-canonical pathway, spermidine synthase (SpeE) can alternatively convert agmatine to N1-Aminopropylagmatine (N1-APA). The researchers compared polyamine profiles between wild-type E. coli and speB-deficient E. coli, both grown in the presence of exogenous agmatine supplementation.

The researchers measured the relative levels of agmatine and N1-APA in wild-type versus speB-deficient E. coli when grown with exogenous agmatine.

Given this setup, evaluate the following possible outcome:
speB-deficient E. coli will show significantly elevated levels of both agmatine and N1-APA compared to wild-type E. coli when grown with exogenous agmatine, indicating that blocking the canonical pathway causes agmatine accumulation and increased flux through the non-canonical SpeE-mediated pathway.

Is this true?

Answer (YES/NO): NO